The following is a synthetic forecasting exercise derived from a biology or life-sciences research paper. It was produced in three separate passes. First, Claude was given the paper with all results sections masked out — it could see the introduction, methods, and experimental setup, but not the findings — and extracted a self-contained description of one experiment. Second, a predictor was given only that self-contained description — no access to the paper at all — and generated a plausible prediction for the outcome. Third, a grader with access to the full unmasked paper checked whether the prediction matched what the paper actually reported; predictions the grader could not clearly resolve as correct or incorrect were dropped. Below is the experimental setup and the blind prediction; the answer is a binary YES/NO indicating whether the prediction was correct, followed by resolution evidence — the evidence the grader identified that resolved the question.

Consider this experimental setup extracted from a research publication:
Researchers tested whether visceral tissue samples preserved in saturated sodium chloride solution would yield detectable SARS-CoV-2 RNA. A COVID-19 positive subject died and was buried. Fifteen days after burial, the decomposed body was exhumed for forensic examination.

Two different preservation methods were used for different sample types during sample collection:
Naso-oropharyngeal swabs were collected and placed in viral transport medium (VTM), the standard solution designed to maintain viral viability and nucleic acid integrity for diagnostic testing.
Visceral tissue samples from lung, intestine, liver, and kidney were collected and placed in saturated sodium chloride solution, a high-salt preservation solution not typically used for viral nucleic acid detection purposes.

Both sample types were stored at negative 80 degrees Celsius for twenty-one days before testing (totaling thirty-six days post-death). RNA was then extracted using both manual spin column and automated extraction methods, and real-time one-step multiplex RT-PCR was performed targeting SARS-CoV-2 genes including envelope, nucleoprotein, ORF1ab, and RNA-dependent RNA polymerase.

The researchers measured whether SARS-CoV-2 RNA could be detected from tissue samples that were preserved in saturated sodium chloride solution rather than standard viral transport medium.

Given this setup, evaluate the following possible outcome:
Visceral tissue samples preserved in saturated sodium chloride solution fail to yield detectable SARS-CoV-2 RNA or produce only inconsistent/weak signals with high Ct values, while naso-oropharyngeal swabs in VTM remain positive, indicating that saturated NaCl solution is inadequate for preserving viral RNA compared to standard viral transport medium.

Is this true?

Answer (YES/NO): NO